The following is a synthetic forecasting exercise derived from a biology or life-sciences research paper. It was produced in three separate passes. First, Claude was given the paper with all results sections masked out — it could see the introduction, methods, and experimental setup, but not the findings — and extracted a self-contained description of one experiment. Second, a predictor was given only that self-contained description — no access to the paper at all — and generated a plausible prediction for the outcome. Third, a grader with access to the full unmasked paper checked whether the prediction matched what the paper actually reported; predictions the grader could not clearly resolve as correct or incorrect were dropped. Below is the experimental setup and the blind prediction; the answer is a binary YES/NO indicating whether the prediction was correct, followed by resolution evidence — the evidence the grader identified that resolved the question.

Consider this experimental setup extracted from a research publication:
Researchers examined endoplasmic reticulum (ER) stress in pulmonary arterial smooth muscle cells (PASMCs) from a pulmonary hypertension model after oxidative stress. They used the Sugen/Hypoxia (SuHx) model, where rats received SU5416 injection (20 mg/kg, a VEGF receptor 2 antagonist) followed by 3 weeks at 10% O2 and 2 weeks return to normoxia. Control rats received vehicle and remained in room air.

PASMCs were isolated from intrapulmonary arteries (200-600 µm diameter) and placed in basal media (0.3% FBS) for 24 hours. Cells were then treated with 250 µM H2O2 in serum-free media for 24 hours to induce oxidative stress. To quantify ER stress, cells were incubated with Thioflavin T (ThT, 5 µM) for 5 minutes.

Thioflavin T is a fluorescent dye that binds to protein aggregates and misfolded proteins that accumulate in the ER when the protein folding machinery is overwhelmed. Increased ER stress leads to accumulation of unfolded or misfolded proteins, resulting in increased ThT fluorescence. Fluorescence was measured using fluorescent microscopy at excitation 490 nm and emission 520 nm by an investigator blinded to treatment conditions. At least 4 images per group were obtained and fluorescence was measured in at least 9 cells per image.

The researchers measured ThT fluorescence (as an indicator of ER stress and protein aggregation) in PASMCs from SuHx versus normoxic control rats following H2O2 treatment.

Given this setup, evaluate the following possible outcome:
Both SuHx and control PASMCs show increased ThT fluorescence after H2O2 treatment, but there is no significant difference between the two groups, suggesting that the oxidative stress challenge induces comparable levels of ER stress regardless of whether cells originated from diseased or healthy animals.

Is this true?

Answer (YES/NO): NO